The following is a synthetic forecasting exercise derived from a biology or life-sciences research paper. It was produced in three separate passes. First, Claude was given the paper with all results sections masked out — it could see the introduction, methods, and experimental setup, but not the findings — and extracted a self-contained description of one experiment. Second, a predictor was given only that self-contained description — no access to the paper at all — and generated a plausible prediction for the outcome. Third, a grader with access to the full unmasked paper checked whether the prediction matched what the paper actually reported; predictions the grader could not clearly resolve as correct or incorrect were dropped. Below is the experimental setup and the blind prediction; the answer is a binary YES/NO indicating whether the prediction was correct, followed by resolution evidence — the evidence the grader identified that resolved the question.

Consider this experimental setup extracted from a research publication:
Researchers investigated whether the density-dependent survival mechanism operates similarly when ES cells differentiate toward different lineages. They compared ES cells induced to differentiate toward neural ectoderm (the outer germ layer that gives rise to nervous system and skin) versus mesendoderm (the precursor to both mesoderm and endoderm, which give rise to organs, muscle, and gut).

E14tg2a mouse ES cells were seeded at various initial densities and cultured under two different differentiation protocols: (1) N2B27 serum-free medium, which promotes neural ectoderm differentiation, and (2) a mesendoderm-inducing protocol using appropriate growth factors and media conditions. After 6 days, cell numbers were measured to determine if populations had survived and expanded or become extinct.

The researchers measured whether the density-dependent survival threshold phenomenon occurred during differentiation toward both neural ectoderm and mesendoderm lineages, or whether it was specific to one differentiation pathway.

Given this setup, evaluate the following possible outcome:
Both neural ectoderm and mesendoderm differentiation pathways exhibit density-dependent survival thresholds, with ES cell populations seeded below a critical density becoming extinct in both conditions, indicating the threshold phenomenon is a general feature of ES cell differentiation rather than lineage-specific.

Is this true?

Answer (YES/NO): YES